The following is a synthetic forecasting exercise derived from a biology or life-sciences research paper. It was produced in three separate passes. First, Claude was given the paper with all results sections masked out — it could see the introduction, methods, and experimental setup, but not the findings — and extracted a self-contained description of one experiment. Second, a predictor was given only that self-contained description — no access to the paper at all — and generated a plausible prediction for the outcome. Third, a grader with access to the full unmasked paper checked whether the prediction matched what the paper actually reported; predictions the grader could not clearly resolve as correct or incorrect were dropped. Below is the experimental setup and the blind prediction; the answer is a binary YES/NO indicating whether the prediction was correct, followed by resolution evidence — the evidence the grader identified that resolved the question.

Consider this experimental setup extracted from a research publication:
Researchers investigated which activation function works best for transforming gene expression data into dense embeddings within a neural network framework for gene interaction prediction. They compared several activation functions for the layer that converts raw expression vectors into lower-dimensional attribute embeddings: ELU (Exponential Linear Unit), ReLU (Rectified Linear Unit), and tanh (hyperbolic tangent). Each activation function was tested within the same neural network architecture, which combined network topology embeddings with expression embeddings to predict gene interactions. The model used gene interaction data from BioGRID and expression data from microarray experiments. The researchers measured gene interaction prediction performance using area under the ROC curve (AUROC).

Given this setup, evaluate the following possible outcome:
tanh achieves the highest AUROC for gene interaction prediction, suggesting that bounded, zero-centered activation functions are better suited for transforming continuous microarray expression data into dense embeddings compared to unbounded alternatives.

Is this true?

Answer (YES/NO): NO